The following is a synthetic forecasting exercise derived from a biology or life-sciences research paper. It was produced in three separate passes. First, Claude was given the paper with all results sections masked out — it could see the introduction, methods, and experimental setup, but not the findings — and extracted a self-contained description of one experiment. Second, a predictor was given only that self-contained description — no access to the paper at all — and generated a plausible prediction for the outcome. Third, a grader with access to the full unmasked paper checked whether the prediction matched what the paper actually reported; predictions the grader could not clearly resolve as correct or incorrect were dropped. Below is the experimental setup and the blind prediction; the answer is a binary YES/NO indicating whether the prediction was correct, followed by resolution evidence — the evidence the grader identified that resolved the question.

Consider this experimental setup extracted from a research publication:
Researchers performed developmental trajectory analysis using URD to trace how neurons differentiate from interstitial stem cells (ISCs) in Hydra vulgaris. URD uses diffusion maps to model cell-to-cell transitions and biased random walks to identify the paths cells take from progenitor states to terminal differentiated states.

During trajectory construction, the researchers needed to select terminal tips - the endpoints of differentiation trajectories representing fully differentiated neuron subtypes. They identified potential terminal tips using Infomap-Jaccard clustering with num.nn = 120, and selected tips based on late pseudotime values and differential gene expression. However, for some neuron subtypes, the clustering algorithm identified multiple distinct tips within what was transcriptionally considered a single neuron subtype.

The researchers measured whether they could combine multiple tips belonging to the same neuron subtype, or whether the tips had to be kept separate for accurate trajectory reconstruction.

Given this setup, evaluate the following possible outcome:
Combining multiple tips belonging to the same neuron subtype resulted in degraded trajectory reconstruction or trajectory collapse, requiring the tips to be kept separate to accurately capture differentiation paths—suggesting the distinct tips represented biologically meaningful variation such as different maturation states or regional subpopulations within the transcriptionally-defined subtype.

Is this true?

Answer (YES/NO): NO